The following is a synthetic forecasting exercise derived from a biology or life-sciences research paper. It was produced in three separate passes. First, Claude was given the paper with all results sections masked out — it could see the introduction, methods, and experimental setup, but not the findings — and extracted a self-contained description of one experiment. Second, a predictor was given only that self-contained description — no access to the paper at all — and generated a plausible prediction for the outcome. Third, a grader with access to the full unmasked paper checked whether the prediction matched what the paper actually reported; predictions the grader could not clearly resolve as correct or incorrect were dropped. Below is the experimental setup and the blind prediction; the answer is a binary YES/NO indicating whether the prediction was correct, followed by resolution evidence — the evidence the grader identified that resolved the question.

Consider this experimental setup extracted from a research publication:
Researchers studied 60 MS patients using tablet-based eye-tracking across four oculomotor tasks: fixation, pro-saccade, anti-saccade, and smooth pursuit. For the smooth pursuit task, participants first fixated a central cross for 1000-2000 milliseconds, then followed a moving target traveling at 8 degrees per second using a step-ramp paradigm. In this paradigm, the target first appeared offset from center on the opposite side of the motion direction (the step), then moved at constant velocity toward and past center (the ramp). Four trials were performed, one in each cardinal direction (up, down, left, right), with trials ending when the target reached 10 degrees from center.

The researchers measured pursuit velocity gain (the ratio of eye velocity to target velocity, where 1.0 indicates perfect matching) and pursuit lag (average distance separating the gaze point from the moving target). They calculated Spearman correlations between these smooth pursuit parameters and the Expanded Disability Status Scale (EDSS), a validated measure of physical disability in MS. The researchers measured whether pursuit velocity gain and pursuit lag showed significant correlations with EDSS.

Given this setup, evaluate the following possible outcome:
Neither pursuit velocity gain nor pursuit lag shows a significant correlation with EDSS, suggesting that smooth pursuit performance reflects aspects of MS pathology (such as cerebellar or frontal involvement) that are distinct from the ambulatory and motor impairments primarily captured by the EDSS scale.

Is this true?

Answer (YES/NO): NO